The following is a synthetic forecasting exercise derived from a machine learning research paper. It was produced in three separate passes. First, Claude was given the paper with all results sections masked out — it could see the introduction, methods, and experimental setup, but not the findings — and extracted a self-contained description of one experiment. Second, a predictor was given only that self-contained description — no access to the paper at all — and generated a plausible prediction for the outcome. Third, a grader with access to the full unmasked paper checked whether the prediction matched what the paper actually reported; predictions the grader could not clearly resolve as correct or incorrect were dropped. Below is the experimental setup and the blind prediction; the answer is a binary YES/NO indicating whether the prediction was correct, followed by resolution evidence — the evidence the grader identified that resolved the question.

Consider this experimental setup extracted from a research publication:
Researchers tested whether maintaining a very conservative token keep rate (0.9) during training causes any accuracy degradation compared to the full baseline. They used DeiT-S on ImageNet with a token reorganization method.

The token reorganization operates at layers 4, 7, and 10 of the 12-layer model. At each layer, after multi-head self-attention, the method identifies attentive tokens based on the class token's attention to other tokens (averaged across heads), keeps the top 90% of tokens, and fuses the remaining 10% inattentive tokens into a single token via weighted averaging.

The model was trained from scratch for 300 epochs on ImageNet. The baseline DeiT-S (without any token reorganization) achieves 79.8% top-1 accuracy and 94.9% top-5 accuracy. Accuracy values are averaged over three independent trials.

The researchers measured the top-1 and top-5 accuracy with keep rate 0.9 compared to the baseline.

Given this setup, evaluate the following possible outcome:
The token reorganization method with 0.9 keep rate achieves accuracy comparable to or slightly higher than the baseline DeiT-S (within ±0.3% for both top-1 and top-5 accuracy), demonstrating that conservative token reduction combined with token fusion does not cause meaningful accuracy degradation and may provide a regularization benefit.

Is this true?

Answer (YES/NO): YES